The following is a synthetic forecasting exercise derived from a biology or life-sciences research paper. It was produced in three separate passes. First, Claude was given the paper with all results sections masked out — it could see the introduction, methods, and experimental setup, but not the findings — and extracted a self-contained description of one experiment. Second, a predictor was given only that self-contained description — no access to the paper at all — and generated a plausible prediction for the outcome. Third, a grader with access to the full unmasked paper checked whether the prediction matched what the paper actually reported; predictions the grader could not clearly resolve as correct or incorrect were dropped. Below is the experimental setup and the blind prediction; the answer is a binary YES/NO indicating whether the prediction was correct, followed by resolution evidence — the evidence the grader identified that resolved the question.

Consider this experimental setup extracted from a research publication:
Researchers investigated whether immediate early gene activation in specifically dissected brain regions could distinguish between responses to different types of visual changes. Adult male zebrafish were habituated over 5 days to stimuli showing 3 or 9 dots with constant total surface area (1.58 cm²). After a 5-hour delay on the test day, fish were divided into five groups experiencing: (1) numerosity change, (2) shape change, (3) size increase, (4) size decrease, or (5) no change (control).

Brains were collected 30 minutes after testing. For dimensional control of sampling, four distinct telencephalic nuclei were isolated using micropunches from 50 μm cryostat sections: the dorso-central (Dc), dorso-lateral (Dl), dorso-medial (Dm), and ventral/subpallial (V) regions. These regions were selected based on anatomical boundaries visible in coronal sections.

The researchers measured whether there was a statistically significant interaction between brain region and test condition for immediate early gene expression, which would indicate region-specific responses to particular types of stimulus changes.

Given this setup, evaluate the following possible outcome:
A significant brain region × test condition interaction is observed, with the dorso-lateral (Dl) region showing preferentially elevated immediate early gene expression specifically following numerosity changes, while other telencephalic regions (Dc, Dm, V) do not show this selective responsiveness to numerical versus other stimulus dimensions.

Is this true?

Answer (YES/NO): NO